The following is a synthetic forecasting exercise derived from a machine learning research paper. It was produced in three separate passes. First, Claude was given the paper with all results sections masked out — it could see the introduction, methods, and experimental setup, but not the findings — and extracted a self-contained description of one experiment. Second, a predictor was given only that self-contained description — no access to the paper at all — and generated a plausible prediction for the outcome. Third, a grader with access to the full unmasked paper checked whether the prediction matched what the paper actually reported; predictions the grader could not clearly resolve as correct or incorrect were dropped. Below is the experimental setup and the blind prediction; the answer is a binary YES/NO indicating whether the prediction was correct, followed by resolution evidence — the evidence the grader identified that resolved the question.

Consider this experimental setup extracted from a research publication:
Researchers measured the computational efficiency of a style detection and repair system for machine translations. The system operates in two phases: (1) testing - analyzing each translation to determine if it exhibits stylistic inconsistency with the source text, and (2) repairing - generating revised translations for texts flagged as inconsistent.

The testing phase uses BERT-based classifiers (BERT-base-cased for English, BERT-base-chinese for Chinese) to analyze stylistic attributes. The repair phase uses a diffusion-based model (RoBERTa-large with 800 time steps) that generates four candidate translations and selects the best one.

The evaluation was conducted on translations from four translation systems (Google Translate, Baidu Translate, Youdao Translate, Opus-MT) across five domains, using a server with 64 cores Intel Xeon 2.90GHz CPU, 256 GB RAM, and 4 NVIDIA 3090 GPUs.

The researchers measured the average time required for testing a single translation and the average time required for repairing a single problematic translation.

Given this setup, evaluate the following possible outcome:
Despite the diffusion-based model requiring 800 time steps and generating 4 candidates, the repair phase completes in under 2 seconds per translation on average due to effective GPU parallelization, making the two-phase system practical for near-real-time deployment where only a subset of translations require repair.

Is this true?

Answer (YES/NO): NO